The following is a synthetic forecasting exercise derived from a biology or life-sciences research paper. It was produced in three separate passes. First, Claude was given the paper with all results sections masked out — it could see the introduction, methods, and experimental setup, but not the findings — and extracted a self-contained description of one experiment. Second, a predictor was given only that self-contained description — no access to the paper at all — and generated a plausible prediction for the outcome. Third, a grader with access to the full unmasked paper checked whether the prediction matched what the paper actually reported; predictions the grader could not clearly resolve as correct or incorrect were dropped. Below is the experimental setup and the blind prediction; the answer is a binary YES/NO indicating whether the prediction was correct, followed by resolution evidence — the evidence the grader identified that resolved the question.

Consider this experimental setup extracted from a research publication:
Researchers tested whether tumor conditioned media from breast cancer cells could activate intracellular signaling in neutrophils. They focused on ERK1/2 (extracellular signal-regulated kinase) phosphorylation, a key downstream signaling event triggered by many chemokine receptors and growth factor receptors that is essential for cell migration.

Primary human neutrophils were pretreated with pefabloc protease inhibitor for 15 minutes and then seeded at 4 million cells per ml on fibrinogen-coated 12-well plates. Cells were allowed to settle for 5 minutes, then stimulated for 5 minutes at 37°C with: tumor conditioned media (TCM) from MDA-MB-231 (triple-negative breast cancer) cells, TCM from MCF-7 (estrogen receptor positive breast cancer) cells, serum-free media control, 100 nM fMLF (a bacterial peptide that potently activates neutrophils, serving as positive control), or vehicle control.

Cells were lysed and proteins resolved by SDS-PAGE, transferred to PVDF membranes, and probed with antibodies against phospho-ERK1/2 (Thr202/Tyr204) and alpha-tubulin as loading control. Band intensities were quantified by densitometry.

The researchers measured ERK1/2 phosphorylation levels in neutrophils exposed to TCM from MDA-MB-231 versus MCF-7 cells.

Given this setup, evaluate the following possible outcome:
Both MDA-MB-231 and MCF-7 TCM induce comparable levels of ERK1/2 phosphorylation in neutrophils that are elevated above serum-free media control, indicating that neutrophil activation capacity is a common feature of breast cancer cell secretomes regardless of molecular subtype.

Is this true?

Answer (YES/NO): NO